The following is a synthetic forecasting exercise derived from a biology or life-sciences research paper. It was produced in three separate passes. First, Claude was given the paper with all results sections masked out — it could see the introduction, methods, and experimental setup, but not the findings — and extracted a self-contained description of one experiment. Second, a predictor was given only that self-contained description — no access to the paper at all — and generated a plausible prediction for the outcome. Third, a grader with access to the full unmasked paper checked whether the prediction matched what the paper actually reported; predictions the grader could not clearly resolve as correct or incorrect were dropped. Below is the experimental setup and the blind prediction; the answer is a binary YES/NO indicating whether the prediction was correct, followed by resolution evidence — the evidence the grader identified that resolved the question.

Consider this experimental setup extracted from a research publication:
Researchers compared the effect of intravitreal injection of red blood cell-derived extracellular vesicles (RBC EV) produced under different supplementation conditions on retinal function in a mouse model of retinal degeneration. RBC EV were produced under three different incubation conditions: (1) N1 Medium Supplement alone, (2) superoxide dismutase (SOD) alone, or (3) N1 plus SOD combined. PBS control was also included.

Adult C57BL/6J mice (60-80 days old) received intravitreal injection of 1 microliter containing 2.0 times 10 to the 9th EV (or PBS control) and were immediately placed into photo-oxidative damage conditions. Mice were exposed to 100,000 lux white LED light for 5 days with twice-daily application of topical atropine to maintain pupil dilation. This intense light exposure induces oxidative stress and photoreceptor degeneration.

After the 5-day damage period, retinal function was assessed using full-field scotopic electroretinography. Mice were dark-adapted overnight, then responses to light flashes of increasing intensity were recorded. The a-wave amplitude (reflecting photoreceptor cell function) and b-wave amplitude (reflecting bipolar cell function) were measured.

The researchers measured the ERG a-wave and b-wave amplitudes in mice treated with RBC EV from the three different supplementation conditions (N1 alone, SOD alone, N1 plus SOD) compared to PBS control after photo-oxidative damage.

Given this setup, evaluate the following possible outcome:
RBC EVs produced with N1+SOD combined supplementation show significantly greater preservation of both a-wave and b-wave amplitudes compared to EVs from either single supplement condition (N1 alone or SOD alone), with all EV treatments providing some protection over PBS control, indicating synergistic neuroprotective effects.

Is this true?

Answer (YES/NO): NO